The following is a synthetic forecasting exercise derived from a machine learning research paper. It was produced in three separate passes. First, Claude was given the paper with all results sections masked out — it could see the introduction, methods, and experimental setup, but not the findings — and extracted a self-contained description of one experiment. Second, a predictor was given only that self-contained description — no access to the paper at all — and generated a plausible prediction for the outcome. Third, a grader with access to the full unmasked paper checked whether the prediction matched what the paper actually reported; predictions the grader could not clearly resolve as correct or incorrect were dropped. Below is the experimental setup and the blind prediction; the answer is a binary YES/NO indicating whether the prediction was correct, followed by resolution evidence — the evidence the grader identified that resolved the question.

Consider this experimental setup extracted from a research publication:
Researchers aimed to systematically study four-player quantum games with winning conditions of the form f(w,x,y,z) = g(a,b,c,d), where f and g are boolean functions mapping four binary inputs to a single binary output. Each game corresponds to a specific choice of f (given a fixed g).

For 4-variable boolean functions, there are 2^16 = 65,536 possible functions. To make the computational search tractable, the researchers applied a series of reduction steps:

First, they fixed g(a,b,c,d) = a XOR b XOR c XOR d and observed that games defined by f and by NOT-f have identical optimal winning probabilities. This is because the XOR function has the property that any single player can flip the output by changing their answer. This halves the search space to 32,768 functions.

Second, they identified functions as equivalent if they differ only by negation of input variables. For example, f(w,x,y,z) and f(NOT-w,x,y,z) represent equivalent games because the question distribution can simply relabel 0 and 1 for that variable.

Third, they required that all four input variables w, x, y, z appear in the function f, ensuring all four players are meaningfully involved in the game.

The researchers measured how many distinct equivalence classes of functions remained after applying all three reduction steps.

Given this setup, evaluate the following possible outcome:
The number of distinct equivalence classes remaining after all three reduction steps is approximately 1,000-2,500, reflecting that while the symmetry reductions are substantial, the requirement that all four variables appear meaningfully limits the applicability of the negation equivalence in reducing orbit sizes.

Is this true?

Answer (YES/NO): NO